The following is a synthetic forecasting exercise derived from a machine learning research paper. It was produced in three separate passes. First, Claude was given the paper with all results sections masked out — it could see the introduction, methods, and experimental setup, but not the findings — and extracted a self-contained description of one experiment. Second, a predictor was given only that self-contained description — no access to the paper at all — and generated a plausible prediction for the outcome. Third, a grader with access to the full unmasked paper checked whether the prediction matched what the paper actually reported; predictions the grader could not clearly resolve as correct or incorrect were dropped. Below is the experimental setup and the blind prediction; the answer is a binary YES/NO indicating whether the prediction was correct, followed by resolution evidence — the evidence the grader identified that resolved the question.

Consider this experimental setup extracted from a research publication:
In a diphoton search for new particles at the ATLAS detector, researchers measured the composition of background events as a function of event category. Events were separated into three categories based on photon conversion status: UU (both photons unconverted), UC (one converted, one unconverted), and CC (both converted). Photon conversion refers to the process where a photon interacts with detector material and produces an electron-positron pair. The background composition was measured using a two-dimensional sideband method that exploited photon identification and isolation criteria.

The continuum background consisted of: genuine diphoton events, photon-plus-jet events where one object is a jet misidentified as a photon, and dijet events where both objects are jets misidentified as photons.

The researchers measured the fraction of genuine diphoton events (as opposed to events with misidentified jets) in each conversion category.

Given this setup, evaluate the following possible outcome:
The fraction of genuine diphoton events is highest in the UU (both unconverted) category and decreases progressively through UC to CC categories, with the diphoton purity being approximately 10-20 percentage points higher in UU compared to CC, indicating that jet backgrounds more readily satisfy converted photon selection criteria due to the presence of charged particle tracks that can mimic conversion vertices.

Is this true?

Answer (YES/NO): YES